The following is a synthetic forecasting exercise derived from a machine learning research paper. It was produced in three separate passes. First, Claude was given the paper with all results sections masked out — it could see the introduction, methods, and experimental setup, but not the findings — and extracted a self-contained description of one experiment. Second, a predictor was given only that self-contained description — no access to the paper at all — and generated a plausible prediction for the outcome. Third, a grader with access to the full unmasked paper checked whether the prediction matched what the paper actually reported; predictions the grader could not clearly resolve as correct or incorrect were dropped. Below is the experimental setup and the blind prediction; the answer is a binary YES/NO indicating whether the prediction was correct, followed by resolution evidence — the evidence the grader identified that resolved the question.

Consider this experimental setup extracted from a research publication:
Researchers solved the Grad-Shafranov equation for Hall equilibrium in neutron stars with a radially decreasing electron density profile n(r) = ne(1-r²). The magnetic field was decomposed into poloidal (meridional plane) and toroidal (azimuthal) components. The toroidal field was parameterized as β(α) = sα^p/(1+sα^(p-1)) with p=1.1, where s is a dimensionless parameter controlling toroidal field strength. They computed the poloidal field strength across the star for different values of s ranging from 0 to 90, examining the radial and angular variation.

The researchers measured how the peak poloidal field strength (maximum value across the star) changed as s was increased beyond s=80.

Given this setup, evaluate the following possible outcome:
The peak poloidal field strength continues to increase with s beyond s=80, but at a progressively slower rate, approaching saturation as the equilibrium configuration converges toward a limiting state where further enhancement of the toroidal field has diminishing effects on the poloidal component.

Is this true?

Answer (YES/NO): NO